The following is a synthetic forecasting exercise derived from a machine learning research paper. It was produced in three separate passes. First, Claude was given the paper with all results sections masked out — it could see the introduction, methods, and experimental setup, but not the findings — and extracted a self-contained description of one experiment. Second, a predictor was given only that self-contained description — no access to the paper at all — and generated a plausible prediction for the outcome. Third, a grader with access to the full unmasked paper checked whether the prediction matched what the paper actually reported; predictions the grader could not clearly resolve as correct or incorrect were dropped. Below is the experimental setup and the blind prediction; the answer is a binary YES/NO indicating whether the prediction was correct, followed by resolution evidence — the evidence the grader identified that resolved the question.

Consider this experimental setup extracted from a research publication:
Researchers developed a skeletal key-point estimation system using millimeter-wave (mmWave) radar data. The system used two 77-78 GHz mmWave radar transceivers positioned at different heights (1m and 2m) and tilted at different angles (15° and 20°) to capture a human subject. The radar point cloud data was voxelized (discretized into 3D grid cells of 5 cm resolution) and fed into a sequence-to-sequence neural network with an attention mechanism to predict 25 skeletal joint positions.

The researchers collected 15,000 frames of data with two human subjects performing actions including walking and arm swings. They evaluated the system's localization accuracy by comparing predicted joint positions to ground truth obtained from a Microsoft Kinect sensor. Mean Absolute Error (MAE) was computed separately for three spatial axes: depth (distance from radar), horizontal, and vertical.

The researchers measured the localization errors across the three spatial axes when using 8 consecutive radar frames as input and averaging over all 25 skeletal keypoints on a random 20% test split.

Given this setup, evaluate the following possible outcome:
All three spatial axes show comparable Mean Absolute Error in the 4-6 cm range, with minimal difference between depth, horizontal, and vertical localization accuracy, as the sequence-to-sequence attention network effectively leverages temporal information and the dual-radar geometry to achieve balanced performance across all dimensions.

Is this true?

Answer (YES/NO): NO